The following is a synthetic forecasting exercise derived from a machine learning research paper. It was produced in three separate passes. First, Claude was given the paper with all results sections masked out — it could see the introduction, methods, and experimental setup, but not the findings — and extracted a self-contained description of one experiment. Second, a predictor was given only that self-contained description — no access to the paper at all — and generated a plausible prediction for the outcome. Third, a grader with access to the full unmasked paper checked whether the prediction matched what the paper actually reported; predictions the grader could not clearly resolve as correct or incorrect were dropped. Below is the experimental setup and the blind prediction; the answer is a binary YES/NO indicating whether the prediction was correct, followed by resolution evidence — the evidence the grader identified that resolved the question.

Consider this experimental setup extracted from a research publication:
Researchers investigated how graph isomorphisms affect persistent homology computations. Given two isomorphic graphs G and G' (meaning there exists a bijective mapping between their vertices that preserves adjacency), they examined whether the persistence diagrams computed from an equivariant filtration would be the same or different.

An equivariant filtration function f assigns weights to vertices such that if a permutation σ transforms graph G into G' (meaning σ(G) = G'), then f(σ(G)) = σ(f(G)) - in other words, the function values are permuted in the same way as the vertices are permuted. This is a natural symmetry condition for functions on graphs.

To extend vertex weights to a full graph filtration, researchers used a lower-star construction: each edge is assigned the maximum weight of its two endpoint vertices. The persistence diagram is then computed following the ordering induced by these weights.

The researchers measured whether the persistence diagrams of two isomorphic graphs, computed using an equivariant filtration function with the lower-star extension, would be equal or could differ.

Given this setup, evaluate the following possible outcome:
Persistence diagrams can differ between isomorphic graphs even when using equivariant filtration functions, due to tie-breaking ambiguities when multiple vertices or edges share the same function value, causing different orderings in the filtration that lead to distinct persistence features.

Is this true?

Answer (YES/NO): NO